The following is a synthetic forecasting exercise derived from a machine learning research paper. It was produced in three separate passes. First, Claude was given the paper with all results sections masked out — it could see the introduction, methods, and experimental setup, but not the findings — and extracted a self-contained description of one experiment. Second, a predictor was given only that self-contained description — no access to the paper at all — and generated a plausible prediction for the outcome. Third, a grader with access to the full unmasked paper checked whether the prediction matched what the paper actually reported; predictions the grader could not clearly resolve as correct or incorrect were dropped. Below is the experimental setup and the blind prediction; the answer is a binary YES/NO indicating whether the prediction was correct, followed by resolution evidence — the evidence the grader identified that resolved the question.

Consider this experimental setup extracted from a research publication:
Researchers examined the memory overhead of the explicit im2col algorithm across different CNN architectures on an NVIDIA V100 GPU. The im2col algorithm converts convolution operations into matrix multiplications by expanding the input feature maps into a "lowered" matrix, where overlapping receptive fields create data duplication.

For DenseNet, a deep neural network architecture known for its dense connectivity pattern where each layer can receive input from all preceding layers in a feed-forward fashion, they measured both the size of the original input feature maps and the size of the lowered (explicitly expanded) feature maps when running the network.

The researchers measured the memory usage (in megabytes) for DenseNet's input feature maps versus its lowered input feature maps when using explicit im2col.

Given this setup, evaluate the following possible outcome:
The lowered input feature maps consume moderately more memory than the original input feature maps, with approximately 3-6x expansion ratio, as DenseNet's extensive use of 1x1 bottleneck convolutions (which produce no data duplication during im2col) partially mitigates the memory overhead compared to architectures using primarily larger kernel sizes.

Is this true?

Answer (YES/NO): YES